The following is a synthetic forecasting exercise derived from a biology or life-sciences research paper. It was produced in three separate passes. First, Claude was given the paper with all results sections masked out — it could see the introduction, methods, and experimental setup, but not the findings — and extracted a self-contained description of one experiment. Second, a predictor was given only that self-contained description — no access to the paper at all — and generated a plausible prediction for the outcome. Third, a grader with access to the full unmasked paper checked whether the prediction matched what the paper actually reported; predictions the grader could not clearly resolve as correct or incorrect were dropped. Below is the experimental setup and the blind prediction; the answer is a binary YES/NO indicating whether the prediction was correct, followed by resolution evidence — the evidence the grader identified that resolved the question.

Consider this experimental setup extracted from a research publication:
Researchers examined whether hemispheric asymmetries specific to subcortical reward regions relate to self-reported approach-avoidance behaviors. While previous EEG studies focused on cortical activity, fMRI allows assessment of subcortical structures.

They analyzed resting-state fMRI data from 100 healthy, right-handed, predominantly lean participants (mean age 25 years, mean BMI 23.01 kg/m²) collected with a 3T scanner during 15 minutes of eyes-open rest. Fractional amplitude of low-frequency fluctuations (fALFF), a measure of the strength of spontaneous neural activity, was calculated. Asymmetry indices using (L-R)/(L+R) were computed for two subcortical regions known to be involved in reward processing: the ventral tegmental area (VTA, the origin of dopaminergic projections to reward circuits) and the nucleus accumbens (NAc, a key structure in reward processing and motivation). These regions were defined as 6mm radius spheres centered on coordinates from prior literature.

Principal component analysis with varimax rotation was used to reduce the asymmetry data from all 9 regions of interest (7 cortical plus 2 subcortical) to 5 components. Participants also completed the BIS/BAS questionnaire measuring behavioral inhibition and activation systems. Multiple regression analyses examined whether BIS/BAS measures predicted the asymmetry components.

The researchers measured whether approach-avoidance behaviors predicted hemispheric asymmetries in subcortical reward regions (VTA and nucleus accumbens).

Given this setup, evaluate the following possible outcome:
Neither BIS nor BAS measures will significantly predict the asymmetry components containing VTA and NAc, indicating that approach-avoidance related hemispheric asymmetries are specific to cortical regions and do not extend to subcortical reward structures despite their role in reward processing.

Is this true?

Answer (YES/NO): NO